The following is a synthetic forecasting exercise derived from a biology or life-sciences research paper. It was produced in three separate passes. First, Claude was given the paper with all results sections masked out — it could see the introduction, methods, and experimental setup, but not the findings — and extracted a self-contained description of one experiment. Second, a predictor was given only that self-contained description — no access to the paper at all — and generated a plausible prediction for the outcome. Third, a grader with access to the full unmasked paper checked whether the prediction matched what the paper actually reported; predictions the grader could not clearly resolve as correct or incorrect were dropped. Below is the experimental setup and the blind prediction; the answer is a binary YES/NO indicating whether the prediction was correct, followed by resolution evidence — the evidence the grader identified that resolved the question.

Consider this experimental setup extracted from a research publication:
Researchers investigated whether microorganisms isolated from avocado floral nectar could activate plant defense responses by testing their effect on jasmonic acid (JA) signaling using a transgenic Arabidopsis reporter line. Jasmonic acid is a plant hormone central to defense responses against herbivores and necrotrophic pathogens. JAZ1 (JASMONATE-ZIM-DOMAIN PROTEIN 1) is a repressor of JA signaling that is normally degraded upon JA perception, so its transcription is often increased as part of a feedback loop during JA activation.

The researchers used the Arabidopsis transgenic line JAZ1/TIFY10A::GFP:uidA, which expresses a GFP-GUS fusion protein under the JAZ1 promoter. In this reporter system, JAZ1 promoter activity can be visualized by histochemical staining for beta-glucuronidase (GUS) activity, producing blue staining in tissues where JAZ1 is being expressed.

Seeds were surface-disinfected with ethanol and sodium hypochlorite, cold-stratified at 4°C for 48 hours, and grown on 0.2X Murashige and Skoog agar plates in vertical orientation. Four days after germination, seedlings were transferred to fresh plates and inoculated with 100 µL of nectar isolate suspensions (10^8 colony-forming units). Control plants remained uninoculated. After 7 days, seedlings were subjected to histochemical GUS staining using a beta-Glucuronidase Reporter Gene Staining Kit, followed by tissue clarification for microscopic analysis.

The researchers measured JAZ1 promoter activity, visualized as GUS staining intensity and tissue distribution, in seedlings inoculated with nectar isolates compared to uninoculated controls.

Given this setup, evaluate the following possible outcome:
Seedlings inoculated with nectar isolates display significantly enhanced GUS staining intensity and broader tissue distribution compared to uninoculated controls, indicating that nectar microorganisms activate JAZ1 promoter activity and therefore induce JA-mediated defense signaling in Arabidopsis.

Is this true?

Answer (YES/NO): YES